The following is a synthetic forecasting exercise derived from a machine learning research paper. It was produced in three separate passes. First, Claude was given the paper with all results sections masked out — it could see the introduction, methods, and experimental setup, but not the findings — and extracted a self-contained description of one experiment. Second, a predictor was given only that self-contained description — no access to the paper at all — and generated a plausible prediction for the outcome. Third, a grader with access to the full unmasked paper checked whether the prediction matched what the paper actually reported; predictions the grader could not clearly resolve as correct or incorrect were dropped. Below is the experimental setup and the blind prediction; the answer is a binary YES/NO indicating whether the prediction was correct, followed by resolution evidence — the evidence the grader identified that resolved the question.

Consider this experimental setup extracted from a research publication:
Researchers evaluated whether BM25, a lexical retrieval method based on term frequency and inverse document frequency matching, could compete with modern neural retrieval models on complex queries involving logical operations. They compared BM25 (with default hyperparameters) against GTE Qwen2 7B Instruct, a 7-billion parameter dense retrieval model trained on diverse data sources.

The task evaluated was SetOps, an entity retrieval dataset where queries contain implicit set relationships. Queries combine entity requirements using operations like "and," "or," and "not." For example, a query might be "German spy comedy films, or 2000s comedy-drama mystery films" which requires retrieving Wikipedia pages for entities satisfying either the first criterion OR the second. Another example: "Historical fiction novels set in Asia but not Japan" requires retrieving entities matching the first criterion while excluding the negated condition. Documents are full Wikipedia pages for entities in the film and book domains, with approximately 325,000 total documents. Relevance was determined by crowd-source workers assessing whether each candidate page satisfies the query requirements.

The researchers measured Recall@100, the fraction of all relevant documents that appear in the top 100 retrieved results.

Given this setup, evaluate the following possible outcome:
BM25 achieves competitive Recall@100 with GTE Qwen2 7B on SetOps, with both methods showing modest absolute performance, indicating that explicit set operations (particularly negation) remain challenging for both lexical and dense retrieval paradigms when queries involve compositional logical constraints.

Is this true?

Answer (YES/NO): YES